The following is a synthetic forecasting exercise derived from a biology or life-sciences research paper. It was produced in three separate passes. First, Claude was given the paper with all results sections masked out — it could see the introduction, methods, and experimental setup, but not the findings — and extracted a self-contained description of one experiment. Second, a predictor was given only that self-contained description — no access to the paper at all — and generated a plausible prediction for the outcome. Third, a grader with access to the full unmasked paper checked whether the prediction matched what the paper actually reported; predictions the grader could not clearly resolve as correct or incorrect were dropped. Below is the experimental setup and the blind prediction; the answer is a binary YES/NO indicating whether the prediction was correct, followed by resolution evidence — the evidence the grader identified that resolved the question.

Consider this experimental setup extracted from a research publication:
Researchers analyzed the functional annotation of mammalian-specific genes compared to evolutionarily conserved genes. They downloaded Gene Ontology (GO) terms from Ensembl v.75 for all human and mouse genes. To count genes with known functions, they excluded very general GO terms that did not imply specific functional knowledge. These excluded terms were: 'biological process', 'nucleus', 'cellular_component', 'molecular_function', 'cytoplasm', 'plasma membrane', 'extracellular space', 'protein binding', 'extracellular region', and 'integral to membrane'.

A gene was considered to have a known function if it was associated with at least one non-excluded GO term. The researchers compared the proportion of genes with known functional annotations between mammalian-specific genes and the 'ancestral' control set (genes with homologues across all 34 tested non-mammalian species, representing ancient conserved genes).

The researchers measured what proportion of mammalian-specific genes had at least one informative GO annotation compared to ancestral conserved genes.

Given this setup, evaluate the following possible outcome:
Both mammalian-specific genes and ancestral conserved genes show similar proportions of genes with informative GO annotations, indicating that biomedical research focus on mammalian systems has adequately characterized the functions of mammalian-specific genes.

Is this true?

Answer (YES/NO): NO